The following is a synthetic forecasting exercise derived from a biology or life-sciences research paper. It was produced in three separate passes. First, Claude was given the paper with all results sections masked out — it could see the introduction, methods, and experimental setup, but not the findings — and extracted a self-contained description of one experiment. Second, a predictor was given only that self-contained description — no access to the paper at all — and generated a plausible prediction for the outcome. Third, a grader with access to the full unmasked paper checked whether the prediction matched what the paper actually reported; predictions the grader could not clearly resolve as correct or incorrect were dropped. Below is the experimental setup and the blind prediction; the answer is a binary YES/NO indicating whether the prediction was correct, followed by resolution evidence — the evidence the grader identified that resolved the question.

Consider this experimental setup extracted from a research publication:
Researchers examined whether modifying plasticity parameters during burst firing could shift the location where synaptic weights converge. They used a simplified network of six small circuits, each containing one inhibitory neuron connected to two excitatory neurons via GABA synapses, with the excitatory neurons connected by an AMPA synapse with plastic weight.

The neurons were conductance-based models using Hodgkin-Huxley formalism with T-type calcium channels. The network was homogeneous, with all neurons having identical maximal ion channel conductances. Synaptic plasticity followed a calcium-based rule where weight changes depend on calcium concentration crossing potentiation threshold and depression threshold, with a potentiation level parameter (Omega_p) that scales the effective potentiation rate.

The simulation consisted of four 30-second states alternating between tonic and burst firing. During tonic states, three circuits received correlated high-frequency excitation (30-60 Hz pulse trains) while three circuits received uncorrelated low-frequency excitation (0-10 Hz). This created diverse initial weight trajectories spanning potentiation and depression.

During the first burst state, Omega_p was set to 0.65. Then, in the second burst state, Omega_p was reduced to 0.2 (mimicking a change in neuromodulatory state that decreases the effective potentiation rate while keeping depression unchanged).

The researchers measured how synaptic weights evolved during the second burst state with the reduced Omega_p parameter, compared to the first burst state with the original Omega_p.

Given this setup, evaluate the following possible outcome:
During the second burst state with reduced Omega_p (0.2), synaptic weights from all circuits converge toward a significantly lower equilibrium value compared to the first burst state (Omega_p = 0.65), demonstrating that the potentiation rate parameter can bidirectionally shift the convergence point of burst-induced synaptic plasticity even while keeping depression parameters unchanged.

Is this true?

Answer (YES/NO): YES